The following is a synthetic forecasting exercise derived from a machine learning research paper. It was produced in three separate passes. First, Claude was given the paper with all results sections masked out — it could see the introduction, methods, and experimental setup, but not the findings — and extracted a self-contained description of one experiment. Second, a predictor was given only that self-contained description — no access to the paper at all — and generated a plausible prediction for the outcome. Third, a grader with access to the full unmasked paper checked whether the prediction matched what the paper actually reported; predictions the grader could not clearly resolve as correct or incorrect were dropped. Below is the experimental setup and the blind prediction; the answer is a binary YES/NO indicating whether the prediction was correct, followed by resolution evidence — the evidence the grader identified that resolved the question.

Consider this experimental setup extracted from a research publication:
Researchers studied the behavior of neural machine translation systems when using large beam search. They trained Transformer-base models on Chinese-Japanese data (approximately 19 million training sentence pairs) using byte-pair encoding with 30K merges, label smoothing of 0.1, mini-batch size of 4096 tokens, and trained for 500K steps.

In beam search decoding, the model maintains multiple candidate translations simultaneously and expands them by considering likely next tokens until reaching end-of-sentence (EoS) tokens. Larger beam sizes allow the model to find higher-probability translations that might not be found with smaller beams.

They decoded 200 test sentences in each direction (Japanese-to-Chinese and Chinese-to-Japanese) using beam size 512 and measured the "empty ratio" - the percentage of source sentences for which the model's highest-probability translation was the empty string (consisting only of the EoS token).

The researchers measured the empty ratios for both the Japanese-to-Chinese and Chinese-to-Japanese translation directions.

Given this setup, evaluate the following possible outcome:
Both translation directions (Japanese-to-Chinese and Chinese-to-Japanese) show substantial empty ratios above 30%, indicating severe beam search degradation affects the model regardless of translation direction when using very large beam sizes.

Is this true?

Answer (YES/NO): NO